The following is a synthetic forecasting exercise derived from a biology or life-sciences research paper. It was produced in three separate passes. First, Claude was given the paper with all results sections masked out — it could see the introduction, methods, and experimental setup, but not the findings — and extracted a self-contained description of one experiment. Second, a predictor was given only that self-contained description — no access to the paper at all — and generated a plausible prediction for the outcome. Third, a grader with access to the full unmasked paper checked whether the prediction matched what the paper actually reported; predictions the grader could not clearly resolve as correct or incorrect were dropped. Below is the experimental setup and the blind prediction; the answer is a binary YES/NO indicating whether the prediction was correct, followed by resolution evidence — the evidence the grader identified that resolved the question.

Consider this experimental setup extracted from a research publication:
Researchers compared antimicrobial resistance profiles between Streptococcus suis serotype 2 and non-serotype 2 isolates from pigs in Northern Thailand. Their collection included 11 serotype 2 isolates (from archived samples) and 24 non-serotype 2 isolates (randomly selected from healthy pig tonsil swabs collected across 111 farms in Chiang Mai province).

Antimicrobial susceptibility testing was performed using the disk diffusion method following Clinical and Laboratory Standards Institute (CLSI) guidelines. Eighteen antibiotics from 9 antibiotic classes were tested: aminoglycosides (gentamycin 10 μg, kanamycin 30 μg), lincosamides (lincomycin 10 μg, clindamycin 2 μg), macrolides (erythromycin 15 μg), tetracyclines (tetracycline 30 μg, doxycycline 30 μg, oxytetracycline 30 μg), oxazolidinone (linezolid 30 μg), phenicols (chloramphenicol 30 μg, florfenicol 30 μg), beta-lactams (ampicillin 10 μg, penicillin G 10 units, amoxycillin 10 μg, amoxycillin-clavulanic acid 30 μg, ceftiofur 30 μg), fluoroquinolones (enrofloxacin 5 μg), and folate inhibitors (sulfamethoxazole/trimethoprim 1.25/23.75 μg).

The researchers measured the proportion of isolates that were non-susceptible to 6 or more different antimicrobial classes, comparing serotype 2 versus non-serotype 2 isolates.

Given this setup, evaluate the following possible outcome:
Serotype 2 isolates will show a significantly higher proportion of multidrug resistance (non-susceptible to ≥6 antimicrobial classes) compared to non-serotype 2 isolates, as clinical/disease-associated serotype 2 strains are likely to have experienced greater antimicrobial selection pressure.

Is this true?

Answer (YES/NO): NO